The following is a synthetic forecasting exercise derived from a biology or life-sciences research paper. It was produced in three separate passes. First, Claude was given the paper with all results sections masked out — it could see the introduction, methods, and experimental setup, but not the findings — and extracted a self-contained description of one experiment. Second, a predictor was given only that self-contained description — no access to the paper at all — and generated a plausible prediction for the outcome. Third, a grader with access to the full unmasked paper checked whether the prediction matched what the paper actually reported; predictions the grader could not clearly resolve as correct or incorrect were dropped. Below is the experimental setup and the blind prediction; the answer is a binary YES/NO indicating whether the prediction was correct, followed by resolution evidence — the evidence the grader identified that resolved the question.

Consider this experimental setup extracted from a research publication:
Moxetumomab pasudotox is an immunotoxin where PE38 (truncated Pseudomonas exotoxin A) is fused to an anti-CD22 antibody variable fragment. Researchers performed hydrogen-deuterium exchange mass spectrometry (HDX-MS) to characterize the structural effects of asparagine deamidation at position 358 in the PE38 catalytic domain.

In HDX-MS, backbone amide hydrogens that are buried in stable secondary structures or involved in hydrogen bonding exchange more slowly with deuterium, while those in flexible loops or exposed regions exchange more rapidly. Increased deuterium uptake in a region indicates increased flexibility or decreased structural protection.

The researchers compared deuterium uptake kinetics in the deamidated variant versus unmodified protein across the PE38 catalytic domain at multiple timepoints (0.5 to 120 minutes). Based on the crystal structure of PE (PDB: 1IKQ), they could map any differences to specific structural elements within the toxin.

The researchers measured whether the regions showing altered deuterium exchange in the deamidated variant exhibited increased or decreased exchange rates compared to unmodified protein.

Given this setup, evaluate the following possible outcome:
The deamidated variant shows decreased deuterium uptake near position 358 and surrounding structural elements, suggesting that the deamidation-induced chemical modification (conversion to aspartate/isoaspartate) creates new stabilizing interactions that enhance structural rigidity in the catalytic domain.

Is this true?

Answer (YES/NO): NO